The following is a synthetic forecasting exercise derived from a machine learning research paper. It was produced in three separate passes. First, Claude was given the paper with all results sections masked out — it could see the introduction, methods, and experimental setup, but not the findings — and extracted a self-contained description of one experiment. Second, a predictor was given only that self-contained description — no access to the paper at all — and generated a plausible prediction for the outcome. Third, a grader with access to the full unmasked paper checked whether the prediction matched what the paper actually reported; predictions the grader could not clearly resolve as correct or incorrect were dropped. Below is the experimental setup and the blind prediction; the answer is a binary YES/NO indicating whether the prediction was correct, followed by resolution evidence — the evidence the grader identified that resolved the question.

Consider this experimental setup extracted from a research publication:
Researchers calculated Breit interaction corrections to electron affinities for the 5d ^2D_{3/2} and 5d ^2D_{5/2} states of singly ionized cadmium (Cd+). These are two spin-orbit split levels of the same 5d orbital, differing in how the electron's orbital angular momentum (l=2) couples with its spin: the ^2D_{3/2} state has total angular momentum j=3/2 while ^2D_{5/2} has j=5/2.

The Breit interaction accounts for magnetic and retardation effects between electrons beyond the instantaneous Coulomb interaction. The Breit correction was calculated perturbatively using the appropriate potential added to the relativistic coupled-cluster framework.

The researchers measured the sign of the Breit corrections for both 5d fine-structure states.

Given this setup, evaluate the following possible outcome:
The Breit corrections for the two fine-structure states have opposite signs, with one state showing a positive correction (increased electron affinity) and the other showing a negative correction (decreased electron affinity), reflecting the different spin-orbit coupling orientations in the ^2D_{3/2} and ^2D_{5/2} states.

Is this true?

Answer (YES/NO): YES